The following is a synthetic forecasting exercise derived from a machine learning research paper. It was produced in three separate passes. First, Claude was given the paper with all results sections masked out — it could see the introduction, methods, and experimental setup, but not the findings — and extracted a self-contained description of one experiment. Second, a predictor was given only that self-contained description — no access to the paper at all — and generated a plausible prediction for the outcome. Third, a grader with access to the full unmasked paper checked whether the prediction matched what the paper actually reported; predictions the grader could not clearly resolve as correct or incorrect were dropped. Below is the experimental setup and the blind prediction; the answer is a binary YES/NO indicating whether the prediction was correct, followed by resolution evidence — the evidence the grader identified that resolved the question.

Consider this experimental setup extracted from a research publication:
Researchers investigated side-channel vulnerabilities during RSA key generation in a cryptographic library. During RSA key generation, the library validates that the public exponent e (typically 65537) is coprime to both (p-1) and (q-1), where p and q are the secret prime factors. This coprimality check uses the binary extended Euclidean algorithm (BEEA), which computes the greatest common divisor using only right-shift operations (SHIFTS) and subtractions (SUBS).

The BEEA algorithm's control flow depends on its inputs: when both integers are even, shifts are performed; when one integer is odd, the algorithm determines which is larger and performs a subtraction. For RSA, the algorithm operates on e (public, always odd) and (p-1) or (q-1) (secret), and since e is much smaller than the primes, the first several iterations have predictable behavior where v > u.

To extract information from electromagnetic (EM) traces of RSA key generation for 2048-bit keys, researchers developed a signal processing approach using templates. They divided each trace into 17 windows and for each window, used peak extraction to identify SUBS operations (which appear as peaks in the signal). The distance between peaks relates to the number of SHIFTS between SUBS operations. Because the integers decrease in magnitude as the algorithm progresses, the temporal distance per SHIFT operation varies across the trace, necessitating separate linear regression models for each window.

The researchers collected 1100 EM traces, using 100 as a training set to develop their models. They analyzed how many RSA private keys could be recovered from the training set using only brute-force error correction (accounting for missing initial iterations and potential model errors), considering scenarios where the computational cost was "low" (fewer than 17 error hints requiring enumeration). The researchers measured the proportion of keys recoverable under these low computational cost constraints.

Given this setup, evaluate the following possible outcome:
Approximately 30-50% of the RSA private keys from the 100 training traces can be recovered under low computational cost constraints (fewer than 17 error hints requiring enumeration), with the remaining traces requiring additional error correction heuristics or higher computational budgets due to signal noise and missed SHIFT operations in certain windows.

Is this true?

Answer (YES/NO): NO